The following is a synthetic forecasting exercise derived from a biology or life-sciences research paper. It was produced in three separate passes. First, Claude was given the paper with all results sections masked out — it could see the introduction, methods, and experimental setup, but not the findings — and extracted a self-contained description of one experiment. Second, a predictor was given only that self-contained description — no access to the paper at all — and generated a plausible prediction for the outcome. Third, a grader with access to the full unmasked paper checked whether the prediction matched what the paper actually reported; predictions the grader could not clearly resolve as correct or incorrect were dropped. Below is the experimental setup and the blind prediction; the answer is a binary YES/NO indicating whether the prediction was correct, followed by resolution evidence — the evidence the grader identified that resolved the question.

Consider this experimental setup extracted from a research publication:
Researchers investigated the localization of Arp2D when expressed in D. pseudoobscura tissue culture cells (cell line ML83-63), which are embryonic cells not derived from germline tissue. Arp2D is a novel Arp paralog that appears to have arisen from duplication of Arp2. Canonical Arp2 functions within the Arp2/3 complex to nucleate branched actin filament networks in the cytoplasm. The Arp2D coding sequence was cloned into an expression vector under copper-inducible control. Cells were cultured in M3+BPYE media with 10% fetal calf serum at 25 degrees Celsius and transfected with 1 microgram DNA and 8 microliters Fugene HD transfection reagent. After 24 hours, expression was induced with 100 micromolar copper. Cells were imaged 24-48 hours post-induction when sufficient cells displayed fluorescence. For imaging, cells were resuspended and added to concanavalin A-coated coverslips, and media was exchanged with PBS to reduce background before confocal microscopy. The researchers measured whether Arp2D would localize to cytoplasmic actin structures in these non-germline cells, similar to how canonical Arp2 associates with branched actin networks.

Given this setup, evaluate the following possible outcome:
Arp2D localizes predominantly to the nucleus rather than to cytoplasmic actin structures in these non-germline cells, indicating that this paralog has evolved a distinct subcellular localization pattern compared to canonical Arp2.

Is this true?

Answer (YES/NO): NO